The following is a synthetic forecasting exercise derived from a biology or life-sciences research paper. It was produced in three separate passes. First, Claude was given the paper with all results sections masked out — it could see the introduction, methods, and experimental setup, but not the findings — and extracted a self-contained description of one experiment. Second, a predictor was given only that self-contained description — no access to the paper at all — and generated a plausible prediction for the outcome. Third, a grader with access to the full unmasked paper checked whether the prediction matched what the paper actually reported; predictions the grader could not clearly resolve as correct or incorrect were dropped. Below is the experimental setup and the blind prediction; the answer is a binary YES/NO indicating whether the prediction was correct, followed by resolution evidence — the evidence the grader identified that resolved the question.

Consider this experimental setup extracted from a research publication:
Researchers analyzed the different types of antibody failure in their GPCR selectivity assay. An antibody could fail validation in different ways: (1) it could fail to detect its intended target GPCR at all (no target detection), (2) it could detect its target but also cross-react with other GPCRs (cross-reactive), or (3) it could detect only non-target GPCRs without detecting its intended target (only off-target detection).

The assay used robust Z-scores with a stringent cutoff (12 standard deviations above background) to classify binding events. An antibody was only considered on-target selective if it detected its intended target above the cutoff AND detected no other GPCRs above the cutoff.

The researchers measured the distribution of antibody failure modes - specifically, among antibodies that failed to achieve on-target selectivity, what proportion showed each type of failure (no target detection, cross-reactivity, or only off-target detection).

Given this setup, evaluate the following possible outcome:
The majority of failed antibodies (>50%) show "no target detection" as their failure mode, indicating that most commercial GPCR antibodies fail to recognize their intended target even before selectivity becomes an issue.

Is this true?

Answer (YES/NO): YES